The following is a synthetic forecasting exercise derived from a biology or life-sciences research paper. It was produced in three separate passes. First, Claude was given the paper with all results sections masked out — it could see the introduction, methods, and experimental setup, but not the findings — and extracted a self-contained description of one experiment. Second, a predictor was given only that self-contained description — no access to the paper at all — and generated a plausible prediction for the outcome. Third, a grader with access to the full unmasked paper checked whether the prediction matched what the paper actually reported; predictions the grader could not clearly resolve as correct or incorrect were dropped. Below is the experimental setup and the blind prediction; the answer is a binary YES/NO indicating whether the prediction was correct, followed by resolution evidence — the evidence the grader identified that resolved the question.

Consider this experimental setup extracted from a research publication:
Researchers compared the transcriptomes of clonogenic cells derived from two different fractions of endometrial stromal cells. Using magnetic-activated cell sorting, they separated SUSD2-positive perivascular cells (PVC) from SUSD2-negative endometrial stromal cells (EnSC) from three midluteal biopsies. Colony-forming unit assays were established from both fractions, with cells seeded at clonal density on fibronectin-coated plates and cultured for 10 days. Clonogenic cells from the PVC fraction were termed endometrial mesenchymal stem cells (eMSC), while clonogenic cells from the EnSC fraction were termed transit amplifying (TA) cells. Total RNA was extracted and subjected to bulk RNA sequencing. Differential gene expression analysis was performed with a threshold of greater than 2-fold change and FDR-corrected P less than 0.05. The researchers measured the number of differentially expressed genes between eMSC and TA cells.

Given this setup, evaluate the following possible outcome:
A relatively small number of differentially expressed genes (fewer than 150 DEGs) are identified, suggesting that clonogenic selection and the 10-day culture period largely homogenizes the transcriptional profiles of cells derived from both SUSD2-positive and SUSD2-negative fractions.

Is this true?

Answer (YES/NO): YES